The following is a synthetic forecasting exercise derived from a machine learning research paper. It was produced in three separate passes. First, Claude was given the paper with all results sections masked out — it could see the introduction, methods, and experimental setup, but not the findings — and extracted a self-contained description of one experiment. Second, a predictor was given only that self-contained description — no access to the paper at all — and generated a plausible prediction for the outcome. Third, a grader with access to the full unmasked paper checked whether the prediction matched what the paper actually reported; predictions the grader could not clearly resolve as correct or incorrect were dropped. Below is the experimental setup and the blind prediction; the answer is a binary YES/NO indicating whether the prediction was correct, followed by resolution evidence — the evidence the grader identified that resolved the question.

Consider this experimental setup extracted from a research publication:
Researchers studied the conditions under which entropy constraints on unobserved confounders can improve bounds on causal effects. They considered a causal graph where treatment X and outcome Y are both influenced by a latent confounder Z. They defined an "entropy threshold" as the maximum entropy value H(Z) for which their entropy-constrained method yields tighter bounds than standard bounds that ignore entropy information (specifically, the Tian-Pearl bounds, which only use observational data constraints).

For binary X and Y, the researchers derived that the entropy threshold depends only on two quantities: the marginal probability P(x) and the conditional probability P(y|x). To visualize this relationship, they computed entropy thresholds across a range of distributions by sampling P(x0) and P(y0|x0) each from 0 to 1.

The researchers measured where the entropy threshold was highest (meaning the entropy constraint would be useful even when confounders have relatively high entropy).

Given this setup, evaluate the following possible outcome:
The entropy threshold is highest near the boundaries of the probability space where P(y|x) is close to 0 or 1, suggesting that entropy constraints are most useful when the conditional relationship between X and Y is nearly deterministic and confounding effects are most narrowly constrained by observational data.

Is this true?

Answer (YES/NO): NO